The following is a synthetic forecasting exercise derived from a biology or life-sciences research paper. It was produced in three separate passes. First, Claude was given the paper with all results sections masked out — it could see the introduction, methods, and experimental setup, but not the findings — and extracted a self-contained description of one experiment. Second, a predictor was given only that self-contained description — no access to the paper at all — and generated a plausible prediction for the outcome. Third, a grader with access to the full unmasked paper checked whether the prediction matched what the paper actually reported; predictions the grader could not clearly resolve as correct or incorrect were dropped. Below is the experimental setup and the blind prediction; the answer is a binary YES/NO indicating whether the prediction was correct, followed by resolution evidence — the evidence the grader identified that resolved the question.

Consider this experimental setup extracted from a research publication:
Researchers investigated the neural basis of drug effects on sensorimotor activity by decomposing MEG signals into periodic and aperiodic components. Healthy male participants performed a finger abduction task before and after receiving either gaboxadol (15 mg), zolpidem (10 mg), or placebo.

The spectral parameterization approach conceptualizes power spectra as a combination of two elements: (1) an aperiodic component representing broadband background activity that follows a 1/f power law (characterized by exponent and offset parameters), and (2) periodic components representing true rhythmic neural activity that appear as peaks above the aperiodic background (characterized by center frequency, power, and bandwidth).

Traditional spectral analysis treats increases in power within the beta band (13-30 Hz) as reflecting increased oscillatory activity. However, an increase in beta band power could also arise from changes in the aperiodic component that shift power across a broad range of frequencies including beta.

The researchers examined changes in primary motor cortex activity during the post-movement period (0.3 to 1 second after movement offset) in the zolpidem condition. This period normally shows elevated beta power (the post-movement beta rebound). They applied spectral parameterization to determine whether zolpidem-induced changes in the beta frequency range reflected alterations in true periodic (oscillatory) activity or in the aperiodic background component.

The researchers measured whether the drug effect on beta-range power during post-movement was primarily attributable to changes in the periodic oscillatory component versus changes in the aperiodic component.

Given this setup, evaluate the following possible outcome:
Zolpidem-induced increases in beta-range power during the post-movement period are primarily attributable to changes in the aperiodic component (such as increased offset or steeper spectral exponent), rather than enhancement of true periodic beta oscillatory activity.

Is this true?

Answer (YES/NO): NO